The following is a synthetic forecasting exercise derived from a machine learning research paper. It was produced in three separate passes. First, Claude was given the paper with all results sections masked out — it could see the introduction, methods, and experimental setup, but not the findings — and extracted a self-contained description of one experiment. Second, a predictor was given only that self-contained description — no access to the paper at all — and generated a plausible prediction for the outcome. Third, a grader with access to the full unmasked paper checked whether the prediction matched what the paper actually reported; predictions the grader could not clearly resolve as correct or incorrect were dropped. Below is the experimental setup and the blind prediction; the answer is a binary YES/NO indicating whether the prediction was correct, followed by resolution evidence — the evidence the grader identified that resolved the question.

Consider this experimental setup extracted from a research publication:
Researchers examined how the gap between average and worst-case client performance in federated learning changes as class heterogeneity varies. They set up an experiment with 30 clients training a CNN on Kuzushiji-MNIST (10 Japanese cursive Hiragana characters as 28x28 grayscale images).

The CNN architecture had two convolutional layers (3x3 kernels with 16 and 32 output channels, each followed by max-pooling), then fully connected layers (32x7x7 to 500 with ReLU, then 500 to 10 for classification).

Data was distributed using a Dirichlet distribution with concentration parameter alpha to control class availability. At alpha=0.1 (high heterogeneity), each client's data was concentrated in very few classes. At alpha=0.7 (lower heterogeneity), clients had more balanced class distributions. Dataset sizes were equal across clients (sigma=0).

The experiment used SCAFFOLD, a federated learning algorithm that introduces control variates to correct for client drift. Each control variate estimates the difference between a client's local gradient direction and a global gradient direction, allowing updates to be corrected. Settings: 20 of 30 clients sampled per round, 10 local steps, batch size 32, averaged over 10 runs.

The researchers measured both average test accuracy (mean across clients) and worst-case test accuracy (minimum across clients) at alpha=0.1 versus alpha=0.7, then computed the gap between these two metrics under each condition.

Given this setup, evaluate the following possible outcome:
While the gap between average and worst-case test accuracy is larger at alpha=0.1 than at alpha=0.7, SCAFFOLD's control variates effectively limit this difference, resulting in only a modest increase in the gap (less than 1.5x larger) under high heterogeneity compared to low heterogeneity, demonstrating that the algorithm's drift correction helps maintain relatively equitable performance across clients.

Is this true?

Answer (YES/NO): NO